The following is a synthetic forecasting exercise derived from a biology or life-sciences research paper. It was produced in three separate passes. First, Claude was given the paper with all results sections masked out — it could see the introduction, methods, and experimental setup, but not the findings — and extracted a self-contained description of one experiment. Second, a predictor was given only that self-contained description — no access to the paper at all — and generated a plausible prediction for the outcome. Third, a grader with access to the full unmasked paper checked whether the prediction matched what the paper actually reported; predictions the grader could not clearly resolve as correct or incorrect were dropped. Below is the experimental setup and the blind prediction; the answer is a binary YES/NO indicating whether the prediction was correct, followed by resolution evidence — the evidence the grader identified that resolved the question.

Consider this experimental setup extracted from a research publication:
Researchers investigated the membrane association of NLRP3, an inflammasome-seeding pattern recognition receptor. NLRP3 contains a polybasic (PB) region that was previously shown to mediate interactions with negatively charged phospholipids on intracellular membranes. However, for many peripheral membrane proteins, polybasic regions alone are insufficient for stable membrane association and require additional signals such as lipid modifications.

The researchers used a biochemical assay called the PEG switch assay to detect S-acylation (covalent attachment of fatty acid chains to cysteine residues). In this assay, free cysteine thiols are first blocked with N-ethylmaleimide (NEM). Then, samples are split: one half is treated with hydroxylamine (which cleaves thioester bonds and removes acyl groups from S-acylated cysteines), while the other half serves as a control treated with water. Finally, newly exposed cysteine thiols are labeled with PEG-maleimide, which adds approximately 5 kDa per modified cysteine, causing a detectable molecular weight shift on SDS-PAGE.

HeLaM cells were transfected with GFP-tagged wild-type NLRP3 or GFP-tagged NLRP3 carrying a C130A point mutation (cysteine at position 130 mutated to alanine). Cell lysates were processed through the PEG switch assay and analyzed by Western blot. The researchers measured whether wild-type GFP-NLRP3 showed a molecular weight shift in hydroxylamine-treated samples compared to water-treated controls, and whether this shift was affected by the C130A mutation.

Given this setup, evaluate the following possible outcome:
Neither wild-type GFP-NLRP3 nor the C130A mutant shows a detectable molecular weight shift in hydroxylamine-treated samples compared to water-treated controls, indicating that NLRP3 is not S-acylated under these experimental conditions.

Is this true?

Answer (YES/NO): NO